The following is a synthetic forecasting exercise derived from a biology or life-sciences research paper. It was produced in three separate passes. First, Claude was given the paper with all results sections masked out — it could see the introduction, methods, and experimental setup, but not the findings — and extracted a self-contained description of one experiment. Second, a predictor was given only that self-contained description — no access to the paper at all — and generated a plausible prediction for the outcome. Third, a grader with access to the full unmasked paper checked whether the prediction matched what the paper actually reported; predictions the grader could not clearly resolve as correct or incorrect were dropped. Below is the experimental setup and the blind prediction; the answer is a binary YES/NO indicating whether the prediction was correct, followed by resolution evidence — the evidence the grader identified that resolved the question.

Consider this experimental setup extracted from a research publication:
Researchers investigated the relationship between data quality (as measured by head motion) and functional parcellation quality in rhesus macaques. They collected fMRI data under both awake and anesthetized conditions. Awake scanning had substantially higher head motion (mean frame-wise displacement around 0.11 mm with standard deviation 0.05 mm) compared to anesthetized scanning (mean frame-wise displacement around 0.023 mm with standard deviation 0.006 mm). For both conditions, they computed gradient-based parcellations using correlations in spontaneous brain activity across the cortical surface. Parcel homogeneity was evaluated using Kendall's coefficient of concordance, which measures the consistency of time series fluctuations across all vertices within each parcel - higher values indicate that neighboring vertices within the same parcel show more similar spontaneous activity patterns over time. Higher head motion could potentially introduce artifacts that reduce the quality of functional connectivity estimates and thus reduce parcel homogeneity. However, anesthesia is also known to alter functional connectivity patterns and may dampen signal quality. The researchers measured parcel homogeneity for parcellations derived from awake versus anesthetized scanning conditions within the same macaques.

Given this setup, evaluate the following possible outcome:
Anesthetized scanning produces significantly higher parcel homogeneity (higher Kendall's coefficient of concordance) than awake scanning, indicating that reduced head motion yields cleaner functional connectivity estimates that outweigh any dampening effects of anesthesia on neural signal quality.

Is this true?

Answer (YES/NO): NO